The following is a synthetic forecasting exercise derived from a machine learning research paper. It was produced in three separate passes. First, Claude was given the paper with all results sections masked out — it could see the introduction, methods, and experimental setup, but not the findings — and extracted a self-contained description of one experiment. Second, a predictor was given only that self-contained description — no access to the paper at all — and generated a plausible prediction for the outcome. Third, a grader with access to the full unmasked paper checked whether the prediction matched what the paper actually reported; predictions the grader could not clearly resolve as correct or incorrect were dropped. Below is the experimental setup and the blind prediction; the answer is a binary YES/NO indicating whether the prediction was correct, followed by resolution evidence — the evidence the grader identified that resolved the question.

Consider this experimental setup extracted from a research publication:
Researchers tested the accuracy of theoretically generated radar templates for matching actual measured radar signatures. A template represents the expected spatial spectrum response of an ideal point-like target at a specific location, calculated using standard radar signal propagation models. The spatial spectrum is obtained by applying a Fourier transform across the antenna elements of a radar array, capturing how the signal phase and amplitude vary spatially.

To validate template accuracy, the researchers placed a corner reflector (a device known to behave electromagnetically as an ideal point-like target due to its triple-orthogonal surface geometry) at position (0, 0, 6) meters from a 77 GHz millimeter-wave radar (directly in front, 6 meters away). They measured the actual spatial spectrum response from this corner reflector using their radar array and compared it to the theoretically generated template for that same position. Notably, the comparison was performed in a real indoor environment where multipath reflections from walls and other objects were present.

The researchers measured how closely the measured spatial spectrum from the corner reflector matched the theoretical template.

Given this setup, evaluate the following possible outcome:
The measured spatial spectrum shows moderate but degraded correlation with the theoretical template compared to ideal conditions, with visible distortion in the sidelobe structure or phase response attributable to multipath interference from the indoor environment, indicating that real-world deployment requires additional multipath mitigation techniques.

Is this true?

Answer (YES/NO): NO